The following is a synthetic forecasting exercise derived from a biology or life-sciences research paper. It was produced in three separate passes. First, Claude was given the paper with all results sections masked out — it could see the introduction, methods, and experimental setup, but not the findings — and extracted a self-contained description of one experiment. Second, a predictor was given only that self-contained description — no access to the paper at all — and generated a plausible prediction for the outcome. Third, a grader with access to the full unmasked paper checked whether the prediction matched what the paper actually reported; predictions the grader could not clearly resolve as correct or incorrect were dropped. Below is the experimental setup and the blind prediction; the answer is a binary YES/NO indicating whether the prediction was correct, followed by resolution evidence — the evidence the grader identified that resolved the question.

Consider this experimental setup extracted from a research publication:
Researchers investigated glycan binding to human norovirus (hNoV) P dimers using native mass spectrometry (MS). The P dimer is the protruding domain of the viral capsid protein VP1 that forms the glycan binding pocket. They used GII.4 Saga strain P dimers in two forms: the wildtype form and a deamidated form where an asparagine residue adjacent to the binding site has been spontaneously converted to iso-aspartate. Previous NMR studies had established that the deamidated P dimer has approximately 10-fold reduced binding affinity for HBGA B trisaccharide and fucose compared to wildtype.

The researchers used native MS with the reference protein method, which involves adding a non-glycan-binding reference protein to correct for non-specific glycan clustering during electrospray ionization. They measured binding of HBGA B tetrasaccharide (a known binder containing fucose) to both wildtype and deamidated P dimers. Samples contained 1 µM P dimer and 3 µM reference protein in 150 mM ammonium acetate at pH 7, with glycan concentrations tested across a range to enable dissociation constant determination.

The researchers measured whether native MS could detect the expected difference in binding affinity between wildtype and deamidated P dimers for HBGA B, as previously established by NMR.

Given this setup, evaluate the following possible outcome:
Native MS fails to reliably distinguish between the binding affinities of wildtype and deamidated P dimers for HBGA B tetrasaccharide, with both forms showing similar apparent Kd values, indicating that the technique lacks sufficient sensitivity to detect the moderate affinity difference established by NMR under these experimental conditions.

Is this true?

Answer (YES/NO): YES